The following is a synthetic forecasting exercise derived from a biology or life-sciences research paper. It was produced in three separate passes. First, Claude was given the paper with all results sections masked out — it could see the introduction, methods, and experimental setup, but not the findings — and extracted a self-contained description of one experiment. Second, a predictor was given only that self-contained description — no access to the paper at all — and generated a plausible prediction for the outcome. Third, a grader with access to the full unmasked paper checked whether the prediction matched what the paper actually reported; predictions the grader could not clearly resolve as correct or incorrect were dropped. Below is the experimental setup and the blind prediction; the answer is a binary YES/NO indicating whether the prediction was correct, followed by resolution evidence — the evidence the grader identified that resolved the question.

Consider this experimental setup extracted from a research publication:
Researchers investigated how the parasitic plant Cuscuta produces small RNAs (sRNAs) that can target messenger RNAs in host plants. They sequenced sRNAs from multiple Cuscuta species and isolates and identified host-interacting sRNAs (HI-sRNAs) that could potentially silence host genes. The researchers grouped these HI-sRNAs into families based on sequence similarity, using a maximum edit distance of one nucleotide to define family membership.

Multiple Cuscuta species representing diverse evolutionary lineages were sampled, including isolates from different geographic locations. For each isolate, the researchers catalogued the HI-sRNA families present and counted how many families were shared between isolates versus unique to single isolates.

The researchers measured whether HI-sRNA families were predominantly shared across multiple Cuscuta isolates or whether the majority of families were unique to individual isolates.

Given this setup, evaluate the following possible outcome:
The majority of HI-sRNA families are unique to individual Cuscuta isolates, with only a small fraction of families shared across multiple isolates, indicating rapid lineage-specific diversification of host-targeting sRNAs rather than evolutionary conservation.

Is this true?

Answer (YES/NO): YES